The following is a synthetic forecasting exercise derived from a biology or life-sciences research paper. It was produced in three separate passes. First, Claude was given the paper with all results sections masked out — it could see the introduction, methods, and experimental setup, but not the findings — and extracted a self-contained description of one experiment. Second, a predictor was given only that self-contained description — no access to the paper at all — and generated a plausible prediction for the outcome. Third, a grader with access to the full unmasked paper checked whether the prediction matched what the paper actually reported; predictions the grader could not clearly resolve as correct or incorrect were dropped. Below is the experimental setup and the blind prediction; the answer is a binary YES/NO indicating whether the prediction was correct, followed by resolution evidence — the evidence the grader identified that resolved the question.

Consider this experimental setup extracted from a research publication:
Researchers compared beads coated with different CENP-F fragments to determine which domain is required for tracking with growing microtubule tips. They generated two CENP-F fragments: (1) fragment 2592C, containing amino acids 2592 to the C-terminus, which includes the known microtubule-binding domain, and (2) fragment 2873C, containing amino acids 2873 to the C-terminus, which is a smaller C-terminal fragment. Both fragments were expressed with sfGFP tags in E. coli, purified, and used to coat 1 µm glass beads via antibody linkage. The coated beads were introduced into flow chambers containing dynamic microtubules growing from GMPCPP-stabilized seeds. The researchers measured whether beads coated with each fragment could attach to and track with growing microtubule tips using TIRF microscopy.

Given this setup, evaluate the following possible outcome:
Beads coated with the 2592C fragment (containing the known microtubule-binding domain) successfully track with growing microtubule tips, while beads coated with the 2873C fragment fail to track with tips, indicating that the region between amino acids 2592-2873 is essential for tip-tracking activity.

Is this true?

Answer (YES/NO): NO